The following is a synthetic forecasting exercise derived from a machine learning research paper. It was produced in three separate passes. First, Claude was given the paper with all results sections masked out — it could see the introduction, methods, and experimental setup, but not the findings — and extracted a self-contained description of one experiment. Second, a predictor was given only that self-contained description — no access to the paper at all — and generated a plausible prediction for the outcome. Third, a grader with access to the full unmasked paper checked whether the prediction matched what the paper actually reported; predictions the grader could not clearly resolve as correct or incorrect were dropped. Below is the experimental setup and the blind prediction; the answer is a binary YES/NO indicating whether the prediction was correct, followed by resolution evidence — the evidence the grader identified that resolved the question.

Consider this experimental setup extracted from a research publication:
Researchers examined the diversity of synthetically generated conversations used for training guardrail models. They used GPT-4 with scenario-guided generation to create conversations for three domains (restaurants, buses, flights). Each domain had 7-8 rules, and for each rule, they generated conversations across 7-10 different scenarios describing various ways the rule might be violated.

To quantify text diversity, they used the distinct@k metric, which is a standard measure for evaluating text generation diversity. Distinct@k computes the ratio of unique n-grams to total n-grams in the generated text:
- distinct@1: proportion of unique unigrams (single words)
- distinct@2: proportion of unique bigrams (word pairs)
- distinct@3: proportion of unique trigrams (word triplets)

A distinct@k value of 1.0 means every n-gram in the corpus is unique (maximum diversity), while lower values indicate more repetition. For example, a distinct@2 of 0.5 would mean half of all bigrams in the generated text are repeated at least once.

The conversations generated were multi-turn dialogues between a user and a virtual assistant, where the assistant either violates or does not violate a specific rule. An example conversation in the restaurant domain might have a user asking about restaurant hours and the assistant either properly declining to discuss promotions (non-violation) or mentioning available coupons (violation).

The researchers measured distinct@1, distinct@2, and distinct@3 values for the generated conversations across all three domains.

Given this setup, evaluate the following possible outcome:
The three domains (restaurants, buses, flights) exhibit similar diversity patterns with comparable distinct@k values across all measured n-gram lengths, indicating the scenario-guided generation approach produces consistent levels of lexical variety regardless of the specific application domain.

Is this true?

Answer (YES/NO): YES